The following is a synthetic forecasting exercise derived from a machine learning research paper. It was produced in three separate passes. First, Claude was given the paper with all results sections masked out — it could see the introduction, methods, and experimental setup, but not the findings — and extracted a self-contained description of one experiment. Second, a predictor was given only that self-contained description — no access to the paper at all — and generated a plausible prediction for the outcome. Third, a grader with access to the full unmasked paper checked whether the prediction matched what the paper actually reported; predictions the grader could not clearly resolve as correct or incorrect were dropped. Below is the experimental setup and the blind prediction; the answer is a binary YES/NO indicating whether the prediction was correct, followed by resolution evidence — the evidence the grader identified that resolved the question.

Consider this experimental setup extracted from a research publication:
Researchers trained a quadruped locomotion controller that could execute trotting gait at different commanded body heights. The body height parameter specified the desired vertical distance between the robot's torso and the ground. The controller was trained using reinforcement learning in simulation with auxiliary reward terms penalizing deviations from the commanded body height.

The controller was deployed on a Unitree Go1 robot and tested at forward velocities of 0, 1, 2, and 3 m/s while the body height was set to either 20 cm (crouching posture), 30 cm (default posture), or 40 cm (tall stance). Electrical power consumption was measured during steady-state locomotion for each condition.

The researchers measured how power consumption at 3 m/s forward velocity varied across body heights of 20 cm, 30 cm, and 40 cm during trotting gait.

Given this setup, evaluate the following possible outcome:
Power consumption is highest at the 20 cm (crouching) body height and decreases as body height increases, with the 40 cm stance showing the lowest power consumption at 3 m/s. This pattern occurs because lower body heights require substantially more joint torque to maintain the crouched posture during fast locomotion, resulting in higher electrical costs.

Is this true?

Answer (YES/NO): YES